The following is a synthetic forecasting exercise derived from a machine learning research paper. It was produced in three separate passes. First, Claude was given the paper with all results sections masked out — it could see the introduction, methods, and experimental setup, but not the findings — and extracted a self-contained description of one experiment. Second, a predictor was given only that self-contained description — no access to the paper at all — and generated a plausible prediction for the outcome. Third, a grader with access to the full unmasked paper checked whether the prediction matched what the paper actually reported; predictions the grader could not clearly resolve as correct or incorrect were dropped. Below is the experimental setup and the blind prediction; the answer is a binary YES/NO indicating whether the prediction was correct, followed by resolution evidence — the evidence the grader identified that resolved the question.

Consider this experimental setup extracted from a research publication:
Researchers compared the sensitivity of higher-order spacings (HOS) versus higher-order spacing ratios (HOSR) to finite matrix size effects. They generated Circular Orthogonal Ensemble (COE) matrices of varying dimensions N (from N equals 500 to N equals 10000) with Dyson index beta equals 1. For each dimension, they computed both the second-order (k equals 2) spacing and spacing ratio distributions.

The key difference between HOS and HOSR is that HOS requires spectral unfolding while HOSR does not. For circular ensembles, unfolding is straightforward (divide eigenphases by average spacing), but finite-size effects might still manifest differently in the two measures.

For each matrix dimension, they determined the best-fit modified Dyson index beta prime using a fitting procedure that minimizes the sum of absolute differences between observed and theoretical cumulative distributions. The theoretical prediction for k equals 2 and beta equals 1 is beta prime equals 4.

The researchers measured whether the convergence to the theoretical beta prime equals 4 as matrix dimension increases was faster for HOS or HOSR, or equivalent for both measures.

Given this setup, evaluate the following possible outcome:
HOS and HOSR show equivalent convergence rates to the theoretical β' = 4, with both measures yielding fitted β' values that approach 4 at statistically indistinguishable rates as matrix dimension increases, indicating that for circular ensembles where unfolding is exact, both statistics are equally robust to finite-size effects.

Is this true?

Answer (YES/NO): YES